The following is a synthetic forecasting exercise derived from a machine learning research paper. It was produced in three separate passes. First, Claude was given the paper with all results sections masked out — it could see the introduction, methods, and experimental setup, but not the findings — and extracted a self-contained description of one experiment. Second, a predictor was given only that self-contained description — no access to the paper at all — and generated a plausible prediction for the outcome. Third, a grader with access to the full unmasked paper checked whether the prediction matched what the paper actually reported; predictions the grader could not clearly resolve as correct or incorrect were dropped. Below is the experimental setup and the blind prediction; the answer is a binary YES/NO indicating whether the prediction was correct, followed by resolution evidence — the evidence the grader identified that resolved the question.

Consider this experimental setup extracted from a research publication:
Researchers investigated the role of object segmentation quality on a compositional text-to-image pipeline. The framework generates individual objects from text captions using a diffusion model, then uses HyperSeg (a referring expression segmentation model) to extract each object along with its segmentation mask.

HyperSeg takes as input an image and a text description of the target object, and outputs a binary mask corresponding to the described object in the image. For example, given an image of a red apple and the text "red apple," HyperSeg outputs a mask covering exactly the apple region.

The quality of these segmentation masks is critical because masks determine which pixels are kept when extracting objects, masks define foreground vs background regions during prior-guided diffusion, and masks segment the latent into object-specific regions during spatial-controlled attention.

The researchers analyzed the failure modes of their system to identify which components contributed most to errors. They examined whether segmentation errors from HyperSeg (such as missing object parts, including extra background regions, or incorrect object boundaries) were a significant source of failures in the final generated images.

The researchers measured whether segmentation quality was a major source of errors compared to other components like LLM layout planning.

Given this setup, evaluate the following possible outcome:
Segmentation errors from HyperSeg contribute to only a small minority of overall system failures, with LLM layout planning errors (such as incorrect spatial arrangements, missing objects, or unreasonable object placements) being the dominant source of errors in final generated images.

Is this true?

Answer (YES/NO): YES